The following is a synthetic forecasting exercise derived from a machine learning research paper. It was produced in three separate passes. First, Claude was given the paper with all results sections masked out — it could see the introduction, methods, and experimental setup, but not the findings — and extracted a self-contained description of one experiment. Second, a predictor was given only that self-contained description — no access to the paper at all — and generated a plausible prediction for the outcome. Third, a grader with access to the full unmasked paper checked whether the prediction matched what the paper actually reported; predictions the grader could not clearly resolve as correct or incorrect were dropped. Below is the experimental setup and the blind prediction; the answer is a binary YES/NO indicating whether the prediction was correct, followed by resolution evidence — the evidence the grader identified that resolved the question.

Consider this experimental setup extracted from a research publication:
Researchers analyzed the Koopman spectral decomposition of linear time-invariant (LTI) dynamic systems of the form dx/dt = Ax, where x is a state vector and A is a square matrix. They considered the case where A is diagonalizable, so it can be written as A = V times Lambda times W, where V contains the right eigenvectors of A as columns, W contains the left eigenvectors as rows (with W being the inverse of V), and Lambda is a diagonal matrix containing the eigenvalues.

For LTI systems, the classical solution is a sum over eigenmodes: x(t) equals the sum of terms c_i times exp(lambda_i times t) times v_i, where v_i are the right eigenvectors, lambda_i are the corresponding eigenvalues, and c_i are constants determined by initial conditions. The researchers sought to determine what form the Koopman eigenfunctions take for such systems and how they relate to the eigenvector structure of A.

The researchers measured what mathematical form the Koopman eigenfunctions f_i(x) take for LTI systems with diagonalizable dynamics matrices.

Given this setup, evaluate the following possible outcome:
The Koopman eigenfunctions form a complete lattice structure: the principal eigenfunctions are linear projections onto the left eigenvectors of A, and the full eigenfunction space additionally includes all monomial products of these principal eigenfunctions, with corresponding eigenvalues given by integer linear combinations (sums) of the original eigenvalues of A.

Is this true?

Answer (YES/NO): NO